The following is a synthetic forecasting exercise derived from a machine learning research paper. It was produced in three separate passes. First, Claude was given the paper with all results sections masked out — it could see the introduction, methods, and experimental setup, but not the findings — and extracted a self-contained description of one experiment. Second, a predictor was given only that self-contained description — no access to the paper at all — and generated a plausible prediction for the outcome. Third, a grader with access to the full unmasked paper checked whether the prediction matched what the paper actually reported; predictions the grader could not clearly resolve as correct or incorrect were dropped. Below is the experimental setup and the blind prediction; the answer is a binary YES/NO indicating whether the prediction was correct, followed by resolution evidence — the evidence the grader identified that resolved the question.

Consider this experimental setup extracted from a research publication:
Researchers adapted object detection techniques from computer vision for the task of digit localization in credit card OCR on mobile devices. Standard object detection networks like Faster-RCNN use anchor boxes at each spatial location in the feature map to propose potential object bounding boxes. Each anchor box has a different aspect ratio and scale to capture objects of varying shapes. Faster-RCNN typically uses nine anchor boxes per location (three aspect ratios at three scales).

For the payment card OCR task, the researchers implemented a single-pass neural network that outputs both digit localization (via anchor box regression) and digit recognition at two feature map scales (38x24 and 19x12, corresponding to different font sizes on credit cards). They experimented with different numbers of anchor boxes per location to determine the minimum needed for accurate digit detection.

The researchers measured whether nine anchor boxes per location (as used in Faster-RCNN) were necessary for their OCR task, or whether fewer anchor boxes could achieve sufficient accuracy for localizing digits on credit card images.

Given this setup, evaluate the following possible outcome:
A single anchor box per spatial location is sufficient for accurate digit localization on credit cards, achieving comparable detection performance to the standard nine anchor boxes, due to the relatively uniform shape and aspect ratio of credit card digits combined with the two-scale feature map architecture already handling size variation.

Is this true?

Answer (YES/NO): NO